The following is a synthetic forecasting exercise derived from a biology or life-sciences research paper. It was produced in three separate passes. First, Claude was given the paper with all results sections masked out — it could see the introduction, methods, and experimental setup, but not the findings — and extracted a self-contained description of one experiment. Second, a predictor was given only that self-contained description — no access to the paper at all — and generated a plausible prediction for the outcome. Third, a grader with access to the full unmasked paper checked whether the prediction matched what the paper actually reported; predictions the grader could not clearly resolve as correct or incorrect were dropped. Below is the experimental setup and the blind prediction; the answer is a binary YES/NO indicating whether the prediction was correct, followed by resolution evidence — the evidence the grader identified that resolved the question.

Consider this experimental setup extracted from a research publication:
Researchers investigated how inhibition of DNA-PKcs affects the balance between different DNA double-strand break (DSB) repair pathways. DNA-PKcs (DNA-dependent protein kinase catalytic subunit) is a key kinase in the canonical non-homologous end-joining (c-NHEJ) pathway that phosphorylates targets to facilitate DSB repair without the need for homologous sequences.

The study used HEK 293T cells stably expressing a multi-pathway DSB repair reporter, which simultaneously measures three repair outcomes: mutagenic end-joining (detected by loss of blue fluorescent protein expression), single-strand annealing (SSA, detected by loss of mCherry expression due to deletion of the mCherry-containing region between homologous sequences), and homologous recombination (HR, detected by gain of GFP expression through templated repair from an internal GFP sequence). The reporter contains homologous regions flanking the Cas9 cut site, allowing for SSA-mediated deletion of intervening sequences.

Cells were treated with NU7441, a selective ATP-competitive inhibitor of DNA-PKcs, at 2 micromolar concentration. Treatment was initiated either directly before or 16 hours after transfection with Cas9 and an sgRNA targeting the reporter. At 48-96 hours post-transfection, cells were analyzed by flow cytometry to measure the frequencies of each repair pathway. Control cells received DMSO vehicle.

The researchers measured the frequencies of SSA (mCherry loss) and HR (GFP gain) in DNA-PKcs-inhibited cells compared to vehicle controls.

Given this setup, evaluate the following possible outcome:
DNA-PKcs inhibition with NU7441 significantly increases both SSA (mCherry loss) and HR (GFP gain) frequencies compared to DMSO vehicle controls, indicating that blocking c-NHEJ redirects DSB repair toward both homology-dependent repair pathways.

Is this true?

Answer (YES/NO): YES